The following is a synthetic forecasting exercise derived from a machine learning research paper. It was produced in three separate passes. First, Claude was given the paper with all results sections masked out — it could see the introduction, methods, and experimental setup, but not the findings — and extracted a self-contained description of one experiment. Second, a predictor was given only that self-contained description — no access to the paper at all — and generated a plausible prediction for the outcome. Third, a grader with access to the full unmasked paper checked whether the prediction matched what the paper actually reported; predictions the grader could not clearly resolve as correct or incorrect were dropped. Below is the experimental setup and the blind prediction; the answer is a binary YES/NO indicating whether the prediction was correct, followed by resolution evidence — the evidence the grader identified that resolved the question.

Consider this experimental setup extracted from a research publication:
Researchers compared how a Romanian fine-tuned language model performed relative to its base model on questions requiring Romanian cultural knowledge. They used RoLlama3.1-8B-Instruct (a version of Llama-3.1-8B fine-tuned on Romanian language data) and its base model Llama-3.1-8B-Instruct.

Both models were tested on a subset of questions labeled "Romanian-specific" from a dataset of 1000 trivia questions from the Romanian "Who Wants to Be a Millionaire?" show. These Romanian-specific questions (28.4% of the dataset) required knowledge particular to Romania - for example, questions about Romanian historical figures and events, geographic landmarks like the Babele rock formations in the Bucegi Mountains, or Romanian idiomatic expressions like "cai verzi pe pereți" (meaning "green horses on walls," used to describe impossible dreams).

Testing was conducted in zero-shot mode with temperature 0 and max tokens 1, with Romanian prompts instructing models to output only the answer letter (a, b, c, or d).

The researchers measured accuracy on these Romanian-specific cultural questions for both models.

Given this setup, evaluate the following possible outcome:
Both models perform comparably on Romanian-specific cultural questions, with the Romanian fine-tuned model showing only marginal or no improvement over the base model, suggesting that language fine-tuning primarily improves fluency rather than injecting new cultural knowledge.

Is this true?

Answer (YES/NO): NO